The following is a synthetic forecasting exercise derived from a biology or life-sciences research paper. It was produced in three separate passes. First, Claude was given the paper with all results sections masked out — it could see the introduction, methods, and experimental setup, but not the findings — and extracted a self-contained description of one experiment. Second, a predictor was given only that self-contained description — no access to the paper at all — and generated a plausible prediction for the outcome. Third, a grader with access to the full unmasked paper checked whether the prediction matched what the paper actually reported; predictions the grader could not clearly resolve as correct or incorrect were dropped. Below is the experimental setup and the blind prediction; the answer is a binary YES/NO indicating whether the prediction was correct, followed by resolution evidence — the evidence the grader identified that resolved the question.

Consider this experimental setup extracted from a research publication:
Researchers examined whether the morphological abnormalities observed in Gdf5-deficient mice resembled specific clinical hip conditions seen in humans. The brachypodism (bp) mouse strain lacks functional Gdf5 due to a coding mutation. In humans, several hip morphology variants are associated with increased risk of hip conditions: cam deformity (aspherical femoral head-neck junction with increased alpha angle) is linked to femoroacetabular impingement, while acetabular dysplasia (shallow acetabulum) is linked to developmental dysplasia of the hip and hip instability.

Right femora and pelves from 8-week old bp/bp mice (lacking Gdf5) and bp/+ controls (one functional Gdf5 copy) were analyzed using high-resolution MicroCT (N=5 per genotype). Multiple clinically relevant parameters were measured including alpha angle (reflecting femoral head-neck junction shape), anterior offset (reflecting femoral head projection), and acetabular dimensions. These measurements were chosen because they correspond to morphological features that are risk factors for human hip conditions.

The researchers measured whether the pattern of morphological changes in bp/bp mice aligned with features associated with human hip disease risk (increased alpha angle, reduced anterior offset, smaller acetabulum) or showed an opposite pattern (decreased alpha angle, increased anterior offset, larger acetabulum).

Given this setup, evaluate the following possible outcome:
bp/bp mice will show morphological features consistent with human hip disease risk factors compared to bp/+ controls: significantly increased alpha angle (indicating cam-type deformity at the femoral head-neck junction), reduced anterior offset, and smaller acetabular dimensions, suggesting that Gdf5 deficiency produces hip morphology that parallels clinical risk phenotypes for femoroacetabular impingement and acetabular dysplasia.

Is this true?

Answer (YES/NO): YES